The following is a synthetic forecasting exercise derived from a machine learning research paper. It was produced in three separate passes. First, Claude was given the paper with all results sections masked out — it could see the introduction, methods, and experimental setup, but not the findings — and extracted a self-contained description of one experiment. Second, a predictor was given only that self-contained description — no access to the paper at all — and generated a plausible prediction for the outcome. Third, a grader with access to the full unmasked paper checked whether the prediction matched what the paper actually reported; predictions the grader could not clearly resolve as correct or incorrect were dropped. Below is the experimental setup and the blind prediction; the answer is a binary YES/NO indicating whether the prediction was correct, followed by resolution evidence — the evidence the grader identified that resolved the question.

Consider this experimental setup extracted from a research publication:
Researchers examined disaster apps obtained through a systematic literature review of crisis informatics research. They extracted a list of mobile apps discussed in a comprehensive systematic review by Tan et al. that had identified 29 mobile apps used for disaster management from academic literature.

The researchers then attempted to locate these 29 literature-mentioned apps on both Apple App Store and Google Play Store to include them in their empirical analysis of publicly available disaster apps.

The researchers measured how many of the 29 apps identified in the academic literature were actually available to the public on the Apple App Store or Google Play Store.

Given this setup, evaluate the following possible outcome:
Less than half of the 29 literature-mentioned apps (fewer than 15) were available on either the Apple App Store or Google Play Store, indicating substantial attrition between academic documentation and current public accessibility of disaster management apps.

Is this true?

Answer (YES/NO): YES